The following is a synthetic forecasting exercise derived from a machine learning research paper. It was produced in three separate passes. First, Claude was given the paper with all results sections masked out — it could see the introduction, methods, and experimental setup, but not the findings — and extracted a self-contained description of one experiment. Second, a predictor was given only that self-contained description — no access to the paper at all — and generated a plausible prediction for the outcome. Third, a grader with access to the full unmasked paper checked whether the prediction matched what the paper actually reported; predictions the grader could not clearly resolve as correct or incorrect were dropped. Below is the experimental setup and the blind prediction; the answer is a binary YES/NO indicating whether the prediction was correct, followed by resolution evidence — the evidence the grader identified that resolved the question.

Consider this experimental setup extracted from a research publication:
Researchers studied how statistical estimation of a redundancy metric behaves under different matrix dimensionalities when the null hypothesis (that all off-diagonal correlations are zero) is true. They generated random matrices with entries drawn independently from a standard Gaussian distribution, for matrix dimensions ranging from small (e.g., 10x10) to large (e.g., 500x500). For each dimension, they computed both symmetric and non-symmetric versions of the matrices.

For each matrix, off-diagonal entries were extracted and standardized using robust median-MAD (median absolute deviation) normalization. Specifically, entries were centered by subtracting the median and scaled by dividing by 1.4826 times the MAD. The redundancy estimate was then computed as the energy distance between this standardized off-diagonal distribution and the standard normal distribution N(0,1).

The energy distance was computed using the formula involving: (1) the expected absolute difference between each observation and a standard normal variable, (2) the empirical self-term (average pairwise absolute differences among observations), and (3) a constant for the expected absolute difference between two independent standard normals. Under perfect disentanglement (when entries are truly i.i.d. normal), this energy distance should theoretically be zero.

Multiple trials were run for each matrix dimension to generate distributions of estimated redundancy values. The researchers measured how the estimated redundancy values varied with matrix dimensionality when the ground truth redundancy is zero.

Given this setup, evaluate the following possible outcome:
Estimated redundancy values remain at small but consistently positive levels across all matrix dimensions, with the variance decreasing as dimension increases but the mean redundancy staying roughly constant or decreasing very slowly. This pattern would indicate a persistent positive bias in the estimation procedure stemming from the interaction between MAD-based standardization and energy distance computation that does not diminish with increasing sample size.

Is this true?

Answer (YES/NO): NO